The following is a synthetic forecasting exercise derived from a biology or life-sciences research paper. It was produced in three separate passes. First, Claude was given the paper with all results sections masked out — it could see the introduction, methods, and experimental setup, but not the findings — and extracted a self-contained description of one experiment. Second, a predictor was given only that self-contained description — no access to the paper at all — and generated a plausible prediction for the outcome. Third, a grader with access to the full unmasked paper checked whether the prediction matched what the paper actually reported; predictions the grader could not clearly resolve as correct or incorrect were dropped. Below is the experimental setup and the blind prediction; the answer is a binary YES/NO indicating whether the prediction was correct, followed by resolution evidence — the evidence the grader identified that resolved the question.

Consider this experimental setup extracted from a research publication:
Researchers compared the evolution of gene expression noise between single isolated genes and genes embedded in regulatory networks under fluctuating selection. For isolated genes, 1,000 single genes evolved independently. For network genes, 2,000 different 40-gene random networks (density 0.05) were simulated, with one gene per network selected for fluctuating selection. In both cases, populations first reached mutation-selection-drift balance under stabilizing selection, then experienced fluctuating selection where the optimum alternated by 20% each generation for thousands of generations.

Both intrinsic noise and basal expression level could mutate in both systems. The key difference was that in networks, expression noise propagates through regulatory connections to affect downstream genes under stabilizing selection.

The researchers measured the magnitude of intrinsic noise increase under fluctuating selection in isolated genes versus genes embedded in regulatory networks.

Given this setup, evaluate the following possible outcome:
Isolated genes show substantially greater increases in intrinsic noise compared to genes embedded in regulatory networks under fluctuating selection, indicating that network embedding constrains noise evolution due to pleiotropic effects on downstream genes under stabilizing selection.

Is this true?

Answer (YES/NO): NO